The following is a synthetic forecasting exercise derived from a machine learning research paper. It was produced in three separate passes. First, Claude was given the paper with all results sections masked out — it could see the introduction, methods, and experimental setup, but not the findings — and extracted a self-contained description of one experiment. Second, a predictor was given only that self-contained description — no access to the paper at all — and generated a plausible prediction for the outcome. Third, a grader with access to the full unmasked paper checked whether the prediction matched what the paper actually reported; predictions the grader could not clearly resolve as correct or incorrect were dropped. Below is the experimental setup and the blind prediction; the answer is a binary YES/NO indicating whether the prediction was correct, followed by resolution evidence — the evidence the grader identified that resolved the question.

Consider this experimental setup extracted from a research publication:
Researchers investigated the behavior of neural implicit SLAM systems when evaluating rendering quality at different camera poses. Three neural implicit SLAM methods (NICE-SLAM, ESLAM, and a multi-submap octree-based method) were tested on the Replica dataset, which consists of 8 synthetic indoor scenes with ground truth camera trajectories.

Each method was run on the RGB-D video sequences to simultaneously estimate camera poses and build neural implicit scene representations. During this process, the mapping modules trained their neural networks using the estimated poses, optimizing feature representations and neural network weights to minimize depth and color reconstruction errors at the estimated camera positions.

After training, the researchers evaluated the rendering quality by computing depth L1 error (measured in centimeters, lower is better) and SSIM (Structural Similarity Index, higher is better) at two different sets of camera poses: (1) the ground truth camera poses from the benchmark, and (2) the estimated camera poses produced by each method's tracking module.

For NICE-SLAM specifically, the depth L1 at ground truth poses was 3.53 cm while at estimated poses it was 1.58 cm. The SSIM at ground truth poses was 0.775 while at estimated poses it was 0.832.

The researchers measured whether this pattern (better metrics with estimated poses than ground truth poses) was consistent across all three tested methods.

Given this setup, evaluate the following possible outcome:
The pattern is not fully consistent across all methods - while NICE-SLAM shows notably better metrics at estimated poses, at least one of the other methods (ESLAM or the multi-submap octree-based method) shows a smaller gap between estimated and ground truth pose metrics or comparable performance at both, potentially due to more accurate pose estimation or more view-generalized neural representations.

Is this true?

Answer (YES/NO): NO